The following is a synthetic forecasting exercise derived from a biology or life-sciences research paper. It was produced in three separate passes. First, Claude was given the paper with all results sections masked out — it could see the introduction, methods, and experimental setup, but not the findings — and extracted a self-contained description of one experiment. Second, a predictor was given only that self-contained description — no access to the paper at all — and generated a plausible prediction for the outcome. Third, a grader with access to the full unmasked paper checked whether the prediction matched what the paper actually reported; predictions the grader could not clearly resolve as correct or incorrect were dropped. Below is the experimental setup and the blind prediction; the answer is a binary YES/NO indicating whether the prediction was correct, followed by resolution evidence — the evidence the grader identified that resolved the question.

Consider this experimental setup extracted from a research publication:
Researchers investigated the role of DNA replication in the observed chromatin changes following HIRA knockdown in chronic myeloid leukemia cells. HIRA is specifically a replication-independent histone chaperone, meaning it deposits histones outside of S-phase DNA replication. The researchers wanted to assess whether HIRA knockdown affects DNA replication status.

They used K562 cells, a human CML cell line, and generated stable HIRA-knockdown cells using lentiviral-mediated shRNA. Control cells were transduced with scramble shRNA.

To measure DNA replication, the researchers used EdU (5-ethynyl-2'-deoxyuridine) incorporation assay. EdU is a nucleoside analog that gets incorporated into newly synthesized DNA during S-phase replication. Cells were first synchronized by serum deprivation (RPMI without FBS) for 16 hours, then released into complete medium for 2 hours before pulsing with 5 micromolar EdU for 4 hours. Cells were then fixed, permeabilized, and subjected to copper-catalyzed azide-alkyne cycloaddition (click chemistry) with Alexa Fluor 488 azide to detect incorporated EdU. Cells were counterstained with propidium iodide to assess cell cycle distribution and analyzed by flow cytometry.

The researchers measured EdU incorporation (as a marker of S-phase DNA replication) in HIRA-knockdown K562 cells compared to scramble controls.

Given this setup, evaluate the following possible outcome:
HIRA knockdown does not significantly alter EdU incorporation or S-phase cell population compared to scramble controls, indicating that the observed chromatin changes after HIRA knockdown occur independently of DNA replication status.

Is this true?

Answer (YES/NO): NO